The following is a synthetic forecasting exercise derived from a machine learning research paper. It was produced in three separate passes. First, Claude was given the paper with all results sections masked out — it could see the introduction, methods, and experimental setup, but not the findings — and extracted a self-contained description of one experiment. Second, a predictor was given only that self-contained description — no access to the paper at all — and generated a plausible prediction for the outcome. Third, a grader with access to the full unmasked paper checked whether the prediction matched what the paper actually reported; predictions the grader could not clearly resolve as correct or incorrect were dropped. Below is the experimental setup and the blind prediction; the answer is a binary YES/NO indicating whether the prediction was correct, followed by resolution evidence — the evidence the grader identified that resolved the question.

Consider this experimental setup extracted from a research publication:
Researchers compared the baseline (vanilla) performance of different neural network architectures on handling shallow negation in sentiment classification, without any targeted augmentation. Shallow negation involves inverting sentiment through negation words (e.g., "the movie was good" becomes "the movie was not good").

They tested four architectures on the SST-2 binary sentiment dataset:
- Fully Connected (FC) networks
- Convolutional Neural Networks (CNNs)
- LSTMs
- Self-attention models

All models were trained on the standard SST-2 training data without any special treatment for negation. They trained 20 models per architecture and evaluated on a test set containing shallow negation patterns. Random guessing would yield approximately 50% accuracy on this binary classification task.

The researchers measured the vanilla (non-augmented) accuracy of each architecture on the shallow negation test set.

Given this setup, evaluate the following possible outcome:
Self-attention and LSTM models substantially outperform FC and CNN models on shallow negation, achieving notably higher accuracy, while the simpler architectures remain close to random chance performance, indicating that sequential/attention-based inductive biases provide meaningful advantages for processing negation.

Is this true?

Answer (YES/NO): NO